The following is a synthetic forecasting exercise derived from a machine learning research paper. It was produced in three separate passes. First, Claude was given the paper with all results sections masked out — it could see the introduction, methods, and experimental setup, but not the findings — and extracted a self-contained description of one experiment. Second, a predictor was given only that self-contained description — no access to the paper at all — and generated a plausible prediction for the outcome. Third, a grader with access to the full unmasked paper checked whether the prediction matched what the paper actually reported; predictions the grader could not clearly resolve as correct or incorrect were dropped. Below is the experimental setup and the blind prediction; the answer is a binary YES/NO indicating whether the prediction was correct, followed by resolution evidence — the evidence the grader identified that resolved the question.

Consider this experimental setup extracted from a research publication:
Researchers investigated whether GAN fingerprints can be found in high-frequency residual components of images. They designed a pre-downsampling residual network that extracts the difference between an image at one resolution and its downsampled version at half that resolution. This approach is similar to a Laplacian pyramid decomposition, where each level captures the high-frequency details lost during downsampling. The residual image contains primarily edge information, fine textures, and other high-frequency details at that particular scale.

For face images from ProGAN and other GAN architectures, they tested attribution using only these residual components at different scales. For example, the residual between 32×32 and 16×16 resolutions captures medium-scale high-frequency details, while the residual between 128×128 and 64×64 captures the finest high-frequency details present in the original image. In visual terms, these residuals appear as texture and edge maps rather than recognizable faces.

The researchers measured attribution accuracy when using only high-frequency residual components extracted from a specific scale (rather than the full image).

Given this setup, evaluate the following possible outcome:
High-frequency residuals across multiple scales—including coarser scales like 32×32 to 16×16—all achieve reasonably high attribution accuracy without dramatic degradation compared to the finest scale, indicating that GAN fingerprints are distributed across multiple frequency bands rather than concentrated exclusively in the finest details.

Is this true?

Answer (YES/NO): YES